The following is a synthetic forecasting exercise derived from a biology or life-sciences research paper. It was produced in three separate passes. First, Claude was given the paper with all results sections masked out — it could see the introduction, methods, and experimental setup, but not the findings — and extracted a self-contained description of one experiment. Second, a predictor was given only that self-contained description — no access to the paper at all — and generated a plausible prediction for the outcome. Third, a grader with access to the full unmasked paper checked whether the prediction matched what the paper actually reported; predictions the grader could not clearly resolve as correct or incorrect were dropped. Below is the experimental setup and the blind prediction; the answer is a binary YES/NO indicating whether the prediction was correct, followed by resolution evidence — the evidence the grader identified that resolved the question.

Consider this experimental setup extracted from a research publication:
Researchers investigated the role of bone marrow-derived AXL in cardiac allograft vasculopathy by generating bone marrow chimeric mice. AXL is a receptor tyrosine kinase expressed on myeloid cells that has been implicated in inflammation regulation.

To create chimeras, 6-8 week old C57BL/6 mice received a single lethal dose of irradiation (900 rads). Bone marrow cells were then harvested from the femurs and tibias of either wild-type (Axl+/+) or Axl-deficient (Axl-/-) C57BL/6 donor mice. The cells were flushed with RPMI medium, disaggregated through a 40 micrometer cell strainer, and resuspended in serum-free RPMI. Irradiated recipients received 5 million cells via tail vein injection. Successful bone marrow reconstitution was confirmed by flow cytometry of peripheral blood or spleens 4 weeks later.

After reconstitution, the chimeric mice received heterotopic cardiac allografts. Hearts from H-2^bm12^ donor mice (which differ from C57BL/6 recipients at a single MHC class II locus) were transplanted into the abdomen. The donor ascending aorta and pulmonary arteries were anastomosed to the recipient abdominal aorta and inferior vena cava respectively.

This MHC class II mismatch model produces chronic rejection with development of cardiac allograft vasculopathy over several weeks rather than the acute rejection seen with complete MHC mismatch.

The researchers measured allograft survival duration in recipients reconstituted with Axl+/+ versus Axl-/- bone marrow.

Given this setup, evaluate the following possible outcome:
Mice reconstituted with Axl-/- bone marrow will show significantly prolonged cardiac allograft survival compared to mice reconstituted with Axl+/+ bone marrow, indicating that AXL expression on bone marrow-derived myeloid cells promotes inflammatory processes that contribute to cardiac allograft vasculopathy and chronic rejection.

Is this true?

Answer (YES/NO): YES